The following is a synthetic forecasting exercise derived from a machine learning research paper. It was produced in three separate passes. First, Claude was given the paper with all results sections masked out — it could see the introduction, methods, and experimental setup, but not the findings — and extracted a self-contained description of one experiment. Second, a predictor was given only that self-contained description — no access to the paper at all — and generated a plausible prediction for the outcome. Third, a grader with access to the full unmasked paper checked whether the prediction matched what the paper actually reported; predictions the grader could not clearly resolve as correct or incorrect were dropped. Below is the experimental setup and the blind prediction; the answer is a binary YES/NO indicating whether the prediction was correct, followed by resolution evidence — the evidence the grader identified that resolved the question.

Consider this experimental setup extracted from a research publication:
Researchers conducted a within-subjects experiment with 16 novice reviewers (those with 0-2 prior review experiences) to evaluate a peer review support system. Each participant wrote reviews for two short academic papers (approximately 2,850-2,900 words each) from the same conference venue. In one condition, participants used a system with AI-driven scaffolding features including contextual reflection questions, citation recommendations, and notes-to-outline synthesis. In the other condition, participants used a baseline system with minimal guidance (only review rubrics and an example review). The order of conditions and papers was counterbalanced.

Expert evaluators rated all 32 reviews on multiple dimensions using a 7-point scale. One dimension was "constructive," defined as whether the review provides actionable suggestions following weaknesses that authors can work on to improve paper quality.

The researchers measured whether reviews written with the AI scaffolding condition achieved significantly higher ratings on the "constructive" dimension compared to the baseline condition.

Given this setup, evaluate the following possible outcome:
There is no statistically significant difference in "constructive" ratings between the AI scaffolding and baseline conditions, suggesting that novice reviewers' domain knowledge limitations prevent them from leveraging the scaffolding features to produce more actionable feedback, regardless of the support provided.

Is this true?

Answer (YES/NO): YES